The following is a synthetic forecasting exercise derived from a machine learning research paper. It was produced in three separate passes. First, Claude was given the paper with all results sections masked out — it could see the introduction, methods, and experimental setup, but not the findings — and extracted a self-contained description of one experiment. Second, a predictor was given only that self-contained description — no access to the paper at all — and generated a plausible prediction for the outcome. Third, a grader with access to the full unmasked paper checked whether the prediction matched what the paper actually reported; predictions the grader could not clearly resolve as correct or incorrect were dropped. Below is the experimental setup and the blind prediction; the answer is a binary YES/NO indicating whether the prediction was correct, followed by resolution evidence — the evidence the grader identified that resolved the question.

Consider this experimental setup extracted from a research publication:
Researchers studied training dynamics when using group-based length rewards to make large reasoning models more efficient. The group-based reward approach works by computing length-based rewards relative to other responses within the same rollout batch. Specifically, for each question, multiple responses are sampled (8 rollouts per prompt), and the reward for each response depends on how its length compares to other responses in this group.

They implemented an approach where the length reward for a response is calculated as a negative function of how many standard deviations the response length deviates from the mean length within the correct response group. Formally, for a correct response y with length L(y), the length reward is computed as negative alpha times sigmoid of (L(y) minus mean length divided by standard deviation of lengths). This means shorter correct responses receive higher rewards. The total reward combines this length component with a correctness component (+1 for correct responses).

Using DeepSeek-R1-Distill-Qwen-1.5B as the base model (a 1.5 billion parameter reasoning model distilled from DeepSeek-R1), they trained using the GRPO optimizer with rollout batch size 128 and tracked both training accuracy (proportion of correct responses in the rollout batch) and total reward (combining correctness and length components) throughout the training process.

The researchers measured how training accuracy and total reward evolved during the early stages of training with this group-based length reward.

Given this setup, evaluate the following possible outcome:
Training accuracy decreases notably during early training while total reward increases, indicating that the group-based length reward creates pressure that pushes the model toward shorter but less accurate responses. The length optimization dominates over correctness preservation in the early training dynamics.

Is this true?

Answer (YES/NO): YES